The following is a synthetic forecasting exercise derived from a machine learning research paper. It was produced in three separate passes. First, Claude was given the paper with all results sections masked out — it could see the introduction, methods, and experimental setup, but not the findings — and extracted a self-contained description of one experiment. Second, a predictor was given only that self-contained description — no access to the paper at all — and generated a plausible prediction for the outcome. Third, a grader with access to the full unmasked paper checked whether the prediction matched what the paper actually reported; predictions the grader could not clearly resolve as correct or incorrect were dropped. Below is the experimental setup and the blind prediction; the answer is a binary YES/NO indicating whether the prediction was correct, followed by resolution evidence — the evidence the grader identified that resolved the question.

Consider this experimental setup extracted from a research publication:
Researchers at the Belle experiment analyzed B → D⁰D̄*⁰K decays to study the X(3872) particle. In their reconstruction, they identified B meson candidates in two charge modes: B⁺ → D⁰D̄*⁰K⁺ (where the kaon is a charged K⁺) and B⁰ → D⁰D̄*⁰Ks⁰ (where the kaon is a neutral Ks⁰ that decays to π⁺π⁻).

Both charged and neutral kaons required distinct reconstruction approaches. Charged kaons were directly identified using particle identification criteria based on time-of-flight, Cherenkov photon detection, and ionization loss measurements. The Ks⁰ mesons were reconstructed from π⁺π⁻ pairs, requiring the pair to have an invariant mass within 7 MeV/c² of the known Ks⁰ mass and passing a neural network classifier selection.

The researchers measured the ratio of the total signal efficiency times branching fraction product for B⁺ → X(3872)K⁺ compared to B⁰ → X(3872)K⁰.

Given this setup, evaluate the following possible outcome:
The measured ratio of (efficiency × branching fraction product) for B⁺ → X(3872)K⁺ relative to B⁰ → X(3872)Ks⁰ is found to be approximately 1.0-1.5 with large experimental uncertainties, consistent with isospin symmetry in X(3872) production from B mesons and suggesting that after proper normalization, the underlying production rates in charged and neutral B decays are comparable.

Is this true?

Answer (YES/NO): NO